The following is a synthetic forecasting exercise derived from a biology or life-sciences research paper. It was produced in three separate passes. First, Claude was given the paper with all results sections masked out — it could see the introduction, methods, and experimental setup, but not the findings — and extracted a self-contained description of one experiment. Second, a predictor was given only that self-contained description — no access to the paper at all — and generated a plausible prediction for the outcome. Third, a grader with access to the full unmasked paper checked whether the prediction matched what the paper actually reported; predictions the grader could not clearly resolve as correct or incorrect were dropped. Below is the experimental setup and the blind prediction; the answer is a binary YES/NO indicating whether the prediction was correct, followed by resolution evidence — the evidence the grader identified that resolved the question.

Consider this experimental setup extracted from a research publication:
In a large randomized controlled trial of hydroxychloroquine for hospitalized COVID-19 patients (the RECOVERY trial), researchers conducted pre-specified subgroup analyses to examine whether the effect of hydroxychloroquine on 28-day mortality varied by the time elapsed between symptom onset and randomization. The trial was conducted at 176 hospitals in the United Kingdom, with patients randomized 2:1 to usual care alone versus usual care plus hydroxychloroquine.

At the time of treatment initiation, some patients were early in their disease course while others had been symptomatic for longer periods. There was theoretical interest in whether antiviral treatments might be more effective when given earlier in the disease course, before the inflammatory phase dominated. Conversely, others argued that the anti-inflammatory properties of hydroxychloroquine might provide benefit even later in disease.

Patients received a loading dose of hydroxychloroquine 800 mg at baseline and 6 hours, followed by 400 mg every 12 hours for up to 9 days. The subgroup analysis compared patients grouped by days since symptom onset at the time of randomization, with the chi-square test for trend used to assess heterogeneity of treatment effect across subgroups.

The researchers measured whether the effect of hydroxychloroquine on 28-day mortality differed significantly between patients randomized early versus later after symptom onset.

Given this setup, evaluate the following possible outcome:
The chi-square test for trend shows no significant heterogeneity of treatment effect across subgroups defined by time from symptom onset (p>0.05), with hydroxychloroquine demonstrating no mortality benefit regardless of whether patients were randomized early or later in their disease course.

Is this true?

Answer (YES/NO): YES